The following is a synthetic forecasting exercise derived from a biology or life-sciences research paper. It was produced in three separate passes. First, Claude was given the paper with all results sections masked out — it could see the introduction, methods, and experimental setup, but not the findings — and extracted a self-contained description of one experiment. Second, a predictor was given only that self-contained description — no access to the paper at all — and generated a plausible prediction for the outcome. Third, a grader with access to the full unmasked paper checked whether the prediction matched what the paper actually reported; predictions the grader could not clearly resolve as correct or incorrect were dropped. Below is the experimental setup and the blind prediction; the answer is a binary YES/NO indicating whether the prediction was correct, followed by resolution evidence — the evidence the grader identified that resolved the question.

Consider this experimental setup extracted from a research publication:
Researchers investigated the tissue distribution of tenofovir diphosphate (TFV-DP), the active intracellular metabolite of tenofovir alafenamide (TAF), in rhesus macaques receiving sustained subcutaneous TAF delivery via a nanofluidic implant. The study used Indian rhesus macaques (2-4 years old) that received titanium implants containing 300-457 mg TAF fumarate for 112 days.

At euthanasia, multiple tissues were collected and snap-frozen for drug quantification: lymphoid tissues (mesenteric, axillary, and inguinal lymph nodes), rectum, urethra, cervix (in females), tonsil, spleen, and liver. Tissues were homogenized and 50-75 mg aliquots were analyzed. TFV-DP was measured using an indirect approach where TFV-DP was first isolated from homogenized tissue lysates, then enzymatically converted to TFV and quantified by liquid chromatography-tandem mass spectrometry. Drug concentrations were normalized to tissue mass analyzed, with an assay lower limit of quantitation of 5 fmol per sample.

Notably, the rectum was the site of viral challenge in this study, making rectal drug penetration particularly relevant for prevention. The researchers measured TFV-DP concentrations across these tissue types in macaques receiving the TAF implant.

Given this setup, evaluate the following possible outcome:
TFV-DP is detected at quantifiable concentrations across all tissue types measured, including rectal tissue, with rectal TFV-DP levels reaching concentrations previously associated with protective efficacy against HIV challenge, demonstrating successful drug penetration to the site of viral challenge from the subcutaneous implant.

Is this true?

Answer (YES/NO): NO